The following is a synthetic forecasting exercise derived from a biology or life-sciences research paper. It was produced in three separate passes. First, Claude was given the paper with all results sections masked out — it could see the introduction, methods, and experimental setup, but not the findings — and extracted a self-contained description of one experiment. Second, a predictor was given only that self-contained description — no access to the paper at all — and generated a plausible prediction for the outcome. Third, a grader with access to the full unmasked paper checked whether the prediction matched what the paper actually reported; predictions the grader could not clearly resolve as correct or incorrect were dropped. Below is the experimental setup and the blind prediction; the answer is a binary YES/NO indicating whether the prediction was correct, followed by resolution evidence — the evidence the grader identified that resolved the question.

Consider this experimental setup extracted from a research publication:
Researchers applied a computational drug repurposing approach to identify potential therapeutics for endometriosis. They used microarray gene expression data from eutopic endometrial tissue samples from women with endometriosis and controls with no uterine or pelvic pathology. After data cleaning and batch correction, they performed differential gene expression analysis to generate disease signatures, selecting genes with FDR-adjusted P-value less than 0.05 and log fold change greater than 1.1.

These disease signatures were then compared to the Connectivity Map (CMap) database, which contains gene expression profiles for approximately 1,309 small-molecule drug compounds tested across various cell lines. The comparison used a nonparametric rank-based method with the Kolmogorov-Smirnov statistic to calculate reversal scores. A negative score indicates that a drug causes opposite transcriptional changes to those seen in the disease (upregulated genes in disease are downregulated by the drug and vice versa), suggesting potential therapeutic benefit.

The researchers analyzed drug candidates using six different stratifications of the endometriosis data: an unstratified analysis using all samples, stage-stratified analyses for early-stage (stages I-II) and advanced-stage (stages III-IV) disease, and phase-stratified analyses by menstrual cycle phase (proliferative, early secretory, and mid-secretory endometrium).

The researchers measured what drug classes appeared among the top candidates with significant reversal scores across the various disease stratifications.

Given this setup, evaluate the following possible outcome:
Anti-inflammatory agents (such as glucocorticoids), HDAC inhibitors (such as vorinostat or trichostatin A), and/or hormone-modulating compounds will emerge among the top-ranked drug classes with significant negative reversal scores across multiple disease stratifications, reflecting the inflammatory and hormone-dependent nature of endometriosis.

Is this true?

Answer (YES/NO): NO